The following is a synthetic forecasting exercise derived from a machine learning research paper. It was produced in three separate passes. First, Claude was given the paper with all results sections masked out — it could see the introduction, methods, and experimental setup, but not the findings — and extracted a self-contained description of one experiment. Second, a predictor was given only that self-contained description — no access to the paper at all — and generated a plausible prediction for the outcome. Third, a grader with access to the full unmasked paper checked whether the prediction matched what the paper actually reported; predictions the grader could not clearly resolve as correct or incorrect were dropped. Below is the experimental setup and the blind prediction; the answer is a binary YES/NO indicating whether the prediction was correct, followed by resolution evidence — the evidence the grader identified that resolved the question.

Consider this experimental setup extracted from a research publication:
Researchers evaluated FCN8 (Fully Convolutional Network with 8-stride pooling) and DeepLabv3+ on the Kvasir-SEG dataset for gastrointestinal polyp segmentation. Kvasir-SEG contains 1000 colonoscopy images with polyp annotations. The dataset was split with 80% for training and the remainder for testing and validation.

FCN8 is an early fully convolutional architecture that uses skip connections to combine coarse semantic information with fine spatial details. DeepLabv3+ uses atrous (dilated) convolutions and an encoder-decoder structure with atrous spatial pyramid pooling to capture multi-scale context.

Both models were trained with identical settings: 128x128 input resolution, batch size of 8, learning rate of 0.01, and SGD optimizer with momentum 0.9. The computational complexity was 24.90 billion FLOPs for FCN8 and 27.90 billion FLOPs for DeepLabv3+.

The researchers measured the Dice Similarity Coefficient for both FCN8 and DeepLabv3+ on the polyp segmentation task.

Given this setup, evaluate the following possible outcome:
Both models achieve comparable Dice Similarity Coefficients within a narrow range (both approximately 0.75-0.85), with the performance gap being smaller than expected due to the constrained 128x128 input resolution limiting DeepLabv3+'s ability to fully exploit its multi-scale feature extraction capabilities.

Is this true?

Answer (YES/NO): NO